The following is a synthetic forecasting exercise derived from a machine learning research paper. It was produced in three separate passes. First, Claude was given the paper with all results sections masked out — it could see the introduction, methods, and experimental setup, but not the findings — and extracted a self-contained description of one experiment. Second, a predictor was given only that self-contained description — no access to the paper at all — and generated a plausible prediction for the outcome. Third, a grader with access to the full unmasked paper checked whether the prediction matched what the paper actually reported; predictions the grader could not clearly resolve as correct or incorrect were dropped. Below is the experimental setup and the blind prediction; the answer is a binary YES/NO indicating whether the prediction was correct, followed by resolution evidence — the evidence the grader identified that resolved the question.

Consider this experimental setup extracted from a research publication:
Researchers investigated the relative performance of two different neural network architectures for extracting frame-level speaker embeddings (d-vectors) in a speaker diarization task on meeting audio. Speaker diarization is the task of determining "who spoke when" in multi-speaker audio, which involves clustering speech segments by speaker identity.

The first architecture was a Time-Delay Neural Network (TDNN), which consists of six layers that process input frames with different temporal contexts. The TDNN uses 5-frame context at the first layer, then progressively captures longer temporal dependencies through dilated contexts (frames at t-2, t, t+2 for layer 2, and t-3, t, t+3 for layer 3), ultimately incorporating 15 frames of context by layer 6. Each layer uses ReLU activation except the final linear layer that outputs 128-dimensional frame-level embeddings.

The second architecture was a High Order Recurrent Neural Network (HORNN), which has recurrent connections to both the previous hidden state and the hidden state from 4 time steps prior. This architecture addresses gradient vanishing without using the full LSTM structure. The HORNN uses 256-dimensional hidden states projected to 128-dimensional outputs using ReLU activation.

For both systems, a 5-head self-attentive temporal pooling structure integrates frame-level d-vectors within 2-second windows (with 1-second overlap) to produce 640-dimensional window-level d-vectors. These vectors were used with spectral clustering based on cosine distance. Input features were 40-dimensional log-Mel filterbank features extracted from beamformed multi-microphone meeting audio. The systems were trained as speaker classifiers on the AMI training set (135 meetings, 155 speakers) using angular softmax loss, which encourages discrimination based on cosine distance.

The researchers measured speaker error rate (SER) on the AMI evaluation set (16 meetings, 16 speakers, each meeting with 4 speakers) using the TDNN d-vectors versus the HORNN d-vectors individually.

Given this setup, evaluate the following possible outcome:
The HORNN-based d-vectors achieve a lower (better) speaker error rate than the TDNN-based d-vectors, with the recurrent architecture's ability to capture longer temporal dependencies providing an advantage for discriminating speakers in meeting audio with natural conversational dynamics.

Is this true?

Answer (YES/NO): NO